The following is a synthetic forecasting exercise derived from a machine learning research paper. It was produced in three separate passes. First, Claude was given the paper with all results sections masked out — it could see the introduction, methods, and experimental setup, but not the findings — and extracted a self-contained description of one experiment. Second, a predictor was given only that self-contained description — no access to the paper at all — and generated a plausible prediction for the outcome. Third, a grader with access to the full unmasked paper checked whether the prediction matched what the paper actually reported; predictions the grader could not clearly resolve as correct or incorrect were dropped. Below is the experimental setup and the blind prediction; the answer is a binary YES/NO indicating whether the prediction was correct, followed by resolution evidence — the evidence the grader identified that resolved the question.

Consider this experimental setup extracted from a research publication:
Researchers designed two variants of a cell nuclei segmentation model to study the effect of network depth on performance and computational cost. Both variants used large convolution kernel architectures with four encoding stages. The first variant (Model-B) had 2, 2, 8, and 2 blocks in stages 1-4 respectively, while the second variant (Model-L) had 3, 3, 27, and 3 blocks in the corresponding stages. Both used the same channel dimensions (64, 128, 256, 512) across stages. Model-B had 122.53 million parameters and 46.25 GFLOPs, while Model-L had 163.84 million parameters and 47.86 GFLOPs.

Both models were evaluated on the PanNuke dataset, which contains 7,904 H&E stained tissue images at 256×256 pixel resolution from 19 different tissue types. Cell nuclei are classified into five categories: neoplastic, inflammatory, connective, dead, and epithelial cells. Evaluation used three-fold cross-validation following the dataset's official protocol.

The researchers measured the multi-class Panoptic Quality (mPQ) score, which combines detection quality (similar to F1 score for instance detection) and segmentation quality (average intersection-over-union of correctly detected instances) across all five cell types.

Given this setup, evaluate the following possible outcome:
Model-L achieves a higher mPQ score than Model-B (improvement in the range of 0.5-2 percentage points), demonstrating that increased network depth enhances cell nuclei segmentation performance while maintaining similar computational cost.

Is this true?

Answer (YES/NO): YES